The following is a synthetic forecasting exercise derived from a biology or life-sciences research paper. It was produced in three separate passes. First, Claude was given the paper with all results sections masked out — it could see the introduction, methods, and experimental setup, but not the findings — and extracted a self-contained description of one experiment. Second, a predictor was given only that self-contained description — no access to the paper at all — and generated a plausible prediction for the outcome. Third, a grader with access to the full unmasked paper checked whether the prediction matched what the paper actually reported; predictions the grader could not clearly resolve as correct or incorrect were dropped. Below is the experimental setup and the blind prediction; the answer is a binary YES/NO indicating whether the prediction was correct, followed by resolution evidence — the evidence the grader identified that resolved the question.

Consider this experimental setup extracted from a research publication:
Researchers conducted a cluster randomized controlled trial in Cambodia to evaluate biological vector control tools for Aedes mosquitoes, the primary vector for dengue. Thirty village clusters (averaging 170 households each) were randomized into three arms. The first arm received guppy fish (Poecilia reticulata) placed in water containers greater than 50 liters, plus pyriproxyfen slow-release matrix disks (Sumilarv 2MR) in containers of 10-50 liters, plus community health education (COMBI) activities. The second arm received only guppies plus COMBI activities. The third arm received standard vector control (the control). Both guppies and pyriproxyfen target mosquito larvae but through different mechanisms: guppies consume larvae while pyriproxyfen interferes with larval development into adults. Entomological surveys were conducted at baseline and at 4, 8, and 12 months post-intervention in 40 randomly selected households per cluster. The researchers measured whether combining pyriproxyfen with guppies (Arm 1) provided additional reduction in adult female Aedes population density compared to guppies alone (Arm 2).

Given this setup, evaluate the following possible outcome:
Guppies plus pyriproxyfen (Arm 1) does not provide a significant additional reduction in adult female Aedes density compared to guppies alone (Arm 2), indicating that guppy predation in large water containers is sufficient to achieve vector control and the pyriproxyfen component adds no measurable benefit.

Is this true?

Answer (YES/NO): NO